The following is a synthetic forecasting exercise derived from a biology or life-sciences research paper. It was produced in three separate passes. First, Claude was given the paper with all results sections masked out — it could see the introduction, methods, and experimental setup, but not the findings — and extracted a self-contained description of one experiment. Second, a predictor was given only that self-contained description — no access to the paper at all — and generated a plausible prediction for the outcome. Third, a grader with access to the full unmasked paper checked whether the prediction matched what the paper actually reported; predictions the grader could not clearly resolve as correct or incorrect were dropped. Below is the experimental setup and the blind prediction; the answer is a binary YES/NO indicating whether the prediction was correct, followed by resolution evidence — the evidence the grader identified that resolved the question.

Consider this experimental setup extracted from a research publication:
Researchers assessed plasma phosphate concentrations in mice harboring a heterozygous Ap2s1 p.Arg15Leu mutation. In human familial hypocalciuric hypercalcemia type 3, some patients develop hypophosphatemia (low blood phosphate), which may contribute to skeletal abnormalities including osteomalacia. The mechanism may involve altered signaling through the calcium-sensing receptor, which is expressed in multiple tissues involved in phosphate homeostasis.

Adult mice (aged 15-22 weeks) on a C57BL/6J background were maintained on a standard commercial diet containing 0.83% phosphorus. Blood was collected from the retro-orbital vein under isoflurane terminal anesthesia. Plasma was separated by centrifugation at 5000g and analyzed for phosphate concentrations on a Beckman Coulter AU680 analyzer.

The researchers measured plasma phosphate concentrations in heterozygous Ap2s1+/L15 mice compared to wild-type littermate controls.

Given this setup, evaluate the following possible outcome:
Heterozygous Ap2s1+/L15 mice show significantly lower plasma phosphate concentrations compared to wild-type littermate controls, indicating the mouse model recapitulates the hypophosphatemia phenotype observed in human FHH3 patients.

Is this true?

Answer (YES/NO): YES